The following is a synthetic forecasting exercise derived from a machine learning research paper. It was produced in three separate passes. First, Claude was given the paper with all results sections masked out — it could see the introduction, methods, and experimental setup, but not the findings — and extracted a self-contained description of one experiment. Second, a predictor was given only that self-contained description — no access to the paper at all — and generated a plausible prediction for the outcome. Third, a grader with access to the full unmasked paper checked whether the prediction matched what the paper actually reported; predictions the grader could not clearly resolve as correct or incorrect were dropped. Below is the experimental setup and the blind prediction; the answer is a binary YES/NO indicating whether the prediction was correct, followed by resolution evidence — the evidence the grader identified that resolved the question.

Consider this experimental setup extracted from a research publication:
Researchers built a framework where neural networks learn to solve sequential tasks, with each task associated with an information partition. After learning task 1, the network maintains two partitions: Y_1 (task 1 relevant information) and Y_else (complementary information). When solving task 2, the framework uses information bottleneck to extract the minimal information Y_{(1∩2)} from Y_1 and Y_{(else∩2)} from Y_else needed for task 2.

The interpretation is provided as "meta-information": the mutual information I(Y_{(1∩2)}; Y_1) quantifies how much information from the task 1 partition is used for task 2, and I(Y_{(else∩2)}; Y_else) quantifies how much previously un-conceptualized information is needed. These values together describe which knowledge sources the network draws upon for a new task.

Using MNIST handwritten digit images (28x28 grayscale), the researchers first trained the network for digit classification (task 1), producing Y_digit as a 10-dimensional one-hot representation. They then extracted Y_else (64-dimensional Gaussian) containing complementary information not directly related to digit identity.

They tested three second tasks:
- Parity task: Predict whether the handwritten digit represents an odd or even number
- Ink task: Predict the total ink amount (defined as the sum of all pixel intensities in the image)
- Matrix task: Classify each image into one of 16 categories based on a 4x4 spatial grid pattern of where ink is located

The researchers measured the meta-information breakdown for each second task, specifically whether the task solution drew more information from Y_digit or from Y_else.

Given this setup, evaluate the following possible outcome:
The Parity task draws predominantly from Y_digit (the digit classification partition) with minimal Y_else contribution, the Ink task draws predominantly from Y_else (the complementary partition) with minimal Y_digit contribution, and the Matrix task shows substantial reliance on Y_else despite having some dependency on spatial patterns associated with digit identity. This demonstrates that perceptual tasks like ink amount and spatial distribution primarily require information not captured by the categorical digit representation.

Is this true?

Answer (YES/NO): NO